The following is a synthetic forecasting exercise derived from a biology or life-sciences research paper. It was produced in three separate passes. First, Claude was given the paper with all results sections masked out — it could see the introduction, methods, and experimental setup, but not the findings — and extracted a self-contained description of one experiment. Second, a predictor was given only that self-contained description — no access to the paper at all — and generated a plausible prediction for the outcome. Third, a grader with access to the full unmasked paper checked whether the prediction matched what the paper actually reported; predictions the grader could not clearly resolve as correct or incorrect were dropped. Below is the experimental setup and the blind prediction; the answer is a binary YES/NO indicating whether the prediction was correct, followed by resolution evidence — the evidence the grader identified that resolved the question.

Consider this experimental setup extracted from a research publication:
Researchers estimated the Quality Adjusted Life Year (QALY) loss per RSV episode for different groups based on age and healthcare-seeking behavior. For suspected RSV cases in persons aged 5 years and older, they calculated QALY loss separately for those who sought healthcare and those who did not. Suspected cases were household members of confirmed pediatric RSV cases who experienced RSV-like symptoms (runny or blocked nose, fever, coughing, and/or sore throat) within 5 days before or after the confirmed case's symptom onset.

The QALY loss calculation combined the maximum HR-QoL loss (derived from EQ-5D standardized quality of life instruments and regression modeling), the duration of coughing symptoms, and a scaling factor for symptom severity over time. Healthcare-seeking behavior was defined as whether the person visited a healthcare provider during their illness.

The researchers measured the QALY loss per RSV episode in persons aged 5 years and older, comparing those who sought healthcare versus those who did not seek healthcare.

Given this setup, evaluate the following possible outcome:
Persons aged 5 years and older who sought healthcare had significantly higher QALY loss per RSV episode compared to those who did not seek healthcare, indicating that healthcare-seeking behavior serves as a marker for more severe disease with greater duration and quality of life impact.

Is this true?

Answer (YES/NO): NO